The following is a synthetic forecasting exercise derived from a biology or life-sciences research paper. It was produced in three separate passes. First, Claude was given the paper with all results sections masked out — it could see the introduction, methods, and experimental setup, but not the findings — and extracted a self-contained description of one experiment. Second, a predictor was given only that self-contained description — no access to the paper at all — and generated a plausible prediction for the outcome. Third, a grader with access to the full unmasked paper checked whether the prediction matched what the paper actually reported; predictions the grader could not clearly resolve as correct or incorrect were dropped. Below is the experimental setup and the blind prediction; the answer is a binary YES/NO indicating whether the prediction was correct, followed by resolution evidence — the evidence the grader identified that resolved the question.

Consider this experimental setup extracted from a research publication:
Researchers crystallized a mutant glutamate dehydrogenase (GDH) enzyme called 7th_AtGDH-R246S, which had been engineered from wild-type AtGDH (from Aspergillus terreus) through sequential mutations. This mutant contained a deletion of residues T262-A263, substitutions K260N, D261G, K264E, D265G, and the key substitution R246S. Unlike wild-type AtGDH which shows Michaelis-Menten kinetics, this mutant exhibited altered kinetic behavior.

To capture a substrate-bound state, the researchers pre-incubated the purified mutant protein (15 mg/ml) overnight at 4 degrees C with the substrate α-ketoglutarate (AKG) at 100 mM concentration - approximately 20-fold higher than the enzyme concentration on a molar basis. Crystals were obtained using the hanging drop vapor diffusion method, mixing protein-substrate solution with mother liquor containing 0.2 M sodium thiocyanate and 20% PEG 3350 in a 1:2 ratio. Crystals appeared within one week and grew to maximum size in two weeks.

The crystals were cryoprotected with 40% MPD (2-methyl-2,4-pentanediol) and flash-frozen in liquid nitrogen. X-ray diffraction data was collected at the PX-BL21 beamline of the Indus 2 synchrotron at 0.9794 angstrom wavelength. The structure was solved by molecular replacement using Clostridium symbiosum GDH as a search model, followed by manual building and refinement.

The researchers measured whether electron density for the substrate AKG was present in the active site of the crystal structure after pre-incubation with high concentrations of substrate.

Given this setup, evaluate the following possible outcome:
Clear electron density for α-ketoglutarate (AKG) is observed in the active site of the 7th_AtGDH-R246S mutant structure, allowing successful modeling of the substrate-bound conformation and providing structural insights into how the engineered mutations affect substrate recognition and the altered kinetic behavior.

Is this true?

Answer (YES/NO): NO